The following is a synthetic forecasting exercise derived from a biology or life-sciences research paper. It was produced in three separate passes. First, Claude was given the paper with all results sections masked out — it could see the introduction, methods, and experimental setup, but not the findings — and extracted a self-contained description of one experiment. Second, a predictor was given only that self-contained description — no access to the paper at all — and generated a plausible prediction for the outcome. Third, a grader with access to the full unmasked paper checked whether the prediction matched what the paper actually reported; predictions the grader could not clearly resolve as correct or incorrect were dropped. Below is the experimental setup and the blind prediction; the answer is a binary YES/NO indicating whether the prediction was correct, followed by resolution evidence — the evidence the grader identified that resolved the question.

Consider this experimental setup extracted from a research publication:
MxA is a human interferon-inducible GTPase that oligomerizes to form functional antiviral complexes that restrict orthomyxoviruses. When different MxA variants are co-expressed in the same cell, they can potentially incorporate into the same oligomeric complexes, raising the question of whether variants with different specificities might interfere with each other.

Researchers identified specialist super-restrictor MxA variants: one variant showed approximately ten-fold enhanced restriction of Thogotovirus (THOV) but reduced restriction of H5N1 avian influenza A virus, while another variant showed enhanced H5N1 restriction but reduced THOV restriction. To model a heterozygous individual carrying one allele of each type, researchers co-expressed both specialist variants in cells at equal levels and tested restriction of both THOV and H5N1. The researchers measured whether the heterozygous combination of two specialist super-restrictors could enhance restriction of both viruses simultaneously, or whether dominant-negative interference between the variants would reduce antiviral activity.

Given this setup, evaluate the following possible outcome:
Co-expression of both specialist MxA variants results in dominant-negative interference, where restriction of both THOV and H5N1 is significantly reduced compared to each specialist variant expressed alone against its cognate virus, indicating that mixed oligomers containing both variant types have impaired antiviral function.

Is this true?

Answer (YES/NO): NO